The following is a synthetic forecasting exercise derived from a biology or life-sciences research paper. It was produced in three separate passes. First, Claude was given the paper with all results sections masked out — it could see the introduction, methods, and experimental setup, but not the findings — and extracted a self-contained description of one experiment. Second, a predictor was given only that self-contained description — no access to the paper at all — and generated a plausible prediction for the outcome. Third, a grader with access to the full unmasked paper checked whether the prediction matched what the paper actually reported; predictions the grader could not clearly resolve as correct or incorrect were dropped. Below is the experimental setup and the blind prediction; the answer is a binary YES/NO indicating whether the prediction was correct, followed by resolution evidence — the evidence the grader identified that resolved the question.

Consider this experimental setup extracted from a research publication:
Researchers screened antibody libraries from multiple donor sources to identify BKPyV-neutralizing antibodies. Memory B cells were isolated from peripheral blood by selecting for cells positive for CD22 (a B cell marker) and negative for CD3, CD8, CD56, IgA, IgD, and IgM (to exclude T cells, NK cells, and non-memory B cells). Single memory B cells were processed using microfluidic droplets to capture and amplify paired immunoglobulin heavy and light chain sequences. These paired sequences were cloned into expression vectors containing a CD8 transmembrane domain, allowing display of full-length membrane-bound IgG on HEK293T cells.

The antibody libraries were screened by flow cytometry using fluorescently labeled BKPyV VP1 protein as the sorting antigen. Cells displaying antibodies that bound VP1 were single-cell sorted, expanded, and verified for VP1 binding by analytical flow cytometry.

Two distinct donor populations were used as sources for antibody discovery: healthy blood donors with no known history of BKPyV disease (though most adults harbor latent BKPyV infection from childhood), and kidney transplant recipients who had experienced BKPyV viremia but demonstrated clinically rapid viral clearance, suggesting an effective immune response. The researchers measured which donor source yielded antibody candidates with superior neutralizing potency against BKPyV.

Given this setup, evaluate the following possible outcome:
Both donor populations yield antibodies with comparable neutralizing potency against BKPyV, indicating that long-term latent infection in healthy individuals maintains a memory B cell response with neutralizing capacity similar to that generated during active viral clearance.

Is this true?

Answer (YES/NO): NO